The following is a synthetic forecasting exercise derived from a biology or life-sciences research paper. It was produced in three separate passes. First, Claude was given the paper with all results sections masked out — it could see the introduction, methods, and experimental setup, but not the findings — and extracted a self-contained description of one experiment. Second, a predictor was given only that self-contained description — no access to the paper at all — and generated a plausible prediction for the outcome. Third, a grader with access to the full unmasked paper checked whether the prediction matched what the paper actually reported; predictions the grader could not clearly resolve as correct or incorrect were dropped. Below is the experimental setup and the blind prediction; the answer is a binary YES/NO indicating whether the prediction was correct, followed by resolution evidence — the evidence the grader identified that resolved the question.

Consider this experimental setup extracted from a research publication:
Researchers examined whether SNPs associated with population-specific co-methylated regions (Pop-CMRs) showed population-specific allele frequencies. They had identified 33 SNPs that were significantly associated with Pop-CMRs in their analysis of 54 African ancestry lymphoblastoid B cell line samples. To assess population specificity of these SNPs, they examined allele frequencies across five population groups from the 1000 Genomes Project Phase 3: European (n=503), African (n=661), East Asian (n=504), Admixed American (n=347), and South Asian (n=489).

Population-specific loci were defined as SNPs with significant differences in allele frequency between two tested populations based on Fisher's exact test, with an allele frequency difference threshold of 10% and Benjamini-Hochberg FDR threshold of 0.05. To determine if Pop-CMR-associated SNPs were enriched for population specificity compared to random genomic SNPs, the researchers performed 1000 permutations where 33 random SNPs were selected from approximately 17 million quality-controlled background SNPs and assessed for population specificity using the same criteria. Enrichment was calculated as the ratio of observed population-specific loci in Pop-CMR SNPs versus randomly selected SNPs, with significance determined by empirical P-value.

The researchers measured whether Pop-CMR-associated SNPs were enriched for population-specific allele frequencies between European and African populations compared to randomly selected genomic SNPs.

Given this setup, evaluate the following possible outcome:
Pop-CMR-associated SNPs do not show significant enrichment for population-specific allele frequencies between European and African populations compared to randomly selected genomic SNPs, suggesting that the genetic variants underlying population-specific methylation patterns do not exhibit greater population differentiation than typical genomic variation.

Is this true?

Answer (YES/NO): NO